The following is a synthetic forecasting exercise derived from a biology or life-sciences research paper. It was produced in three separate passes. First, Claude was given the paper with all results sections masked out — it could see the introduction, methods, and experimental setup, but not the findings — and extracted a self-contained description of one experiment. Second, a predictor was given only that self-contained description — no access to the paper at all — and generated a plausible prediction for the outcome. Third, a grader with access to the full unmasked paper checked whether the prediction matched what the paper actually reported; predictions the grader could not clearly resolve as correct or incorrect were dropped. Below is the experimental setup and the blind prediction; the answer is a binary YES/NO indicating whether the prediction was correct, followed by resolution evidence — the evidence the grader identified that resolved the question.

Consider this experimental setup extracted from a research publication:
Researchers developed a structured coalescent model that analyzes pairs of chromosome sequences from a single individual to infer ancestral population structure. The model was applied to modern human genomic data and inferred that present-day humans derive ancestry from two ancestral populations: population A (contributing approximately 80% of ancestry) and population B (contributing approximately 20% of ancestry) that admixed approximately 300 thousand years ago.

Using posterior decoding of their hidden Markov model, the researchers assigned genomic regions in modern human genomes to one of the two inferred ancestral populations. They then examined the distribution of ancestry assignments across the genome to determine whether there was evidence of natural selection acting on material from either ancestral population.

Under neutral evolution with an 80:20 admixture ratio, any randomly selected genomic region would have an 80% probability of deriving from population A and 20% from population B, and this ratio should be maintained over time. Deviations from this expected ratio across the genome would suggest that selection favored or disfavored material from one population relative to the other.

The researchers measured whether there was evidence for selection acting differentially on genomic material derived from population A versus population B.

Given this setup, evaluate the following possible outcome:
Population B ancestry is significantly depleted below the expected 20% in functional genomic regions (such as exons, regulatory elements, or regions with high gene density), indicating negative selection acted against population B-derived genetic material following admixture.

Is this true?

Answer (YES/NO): YES